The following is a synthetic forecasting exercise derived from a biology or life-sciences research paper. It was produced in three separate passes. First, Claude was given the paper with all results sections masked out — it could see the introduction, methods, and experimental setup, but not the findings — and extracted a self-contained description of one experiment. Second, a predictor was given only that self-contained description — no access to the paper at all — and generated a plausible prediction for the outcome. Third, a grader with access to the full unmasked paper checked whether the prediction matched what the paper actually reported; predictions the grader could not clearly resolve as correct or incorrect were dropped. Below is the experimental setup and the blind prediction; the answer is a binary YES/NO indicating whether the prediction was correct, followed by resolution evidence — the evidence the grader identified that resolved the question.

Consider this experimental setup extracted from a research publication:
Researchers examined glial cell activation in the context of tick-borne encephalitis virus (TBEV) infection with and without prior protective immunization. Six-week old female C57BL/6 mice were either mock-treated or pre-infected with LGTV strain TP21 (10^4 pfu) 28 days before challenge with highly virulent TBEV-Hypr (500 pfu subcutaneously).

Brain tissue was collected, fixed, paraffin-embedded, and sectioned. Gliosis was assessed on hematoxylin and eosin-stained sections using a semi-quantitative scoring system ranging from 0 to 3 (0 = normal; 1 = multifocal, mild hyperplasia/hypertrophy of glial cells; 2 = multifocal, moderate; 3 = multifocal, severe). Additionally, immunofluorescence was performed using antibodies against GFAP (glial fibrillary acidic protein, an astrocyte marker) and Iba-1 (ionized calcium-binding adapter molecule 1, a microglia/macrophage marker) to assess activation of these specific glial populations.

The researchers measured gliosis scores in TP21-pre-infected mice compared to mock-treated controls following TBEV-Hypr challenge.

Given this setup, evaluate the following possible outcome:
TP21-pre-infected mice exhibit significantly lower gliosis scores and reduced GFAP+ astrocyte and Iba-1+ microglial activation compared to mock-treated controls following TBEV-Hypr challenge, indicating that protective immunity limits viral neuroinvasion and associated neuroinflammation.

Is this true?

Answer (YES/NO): YES